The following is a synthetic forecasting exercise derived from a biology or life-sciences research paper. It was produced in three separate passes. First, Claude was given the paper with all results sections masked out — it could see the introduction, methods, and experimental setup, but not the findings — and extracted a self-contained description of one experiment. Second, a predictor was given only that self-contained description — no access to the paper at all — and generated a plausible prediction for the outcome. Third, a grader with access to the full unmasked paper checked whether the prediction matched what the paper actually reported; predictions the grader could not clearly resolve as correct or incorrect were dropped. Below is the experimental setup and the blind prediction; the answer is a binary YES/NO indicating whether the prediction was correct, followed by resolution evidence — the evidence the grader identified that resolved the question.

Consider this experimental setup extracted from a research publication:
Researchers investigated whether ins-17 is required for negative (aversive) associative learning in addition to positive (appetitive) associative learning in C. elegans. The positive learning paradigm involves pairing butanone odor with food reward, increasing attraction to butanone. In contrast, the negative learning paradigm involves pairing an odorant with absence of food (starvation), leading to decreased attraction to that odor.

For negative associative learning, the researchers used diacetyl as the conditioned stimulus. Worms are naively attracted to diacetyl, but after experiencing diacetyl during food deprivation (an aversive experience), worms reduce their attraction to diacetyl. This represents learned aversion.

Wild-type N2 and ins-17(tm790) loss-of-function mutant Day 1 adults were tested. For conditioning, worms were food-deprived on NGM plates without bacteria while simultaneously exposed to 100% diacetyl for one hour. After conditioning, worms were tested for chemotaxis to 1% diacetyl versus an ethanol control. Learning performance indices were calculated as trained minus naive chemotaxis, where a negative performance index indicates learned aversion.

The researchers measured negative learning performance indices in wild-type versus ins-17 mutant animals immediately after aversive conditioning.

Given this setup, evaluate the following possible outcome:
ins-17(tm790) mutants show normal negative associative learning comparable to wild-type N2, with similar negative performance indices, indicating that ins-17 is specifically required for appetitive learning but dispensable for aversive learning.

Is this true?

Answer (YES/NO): NO